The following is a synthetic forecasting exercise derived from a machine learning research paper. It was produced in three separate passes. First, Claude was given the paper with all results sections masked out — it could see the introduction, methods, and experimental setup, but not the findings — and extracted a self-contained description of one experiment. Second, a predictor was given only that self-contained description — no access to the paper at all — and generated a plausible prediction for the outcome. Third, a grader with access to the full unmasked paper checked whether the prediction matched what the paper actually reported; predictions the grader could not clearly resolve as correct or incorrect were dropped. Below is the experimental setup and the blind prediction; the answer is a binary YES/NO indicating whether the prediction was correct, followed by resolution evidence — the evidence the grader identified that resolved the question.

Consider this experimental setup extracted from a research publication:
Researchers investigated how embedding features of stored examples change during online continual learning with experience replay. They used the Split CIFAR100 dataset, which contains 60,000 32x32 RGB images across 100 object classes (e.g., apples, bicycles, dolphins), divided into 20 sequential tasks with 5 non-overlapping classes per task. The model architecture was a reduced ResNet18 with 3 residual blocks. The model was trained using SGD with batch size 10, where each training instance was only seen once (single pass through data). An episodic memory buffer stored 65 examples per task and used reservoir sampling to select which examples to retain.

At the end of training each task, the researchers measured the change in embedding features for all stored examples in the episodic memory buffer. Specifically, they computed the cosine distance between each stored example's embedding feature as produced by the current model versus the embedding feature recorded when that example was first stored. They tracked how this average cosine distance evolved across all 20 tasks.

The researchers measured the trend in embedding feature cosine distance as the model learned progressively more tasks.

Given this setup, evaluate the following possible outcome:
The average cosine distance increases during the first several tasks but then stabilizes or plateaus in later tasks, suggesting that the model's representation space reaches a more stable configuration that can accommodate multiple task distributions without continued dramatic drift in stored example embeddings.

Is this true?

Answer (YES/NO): NO